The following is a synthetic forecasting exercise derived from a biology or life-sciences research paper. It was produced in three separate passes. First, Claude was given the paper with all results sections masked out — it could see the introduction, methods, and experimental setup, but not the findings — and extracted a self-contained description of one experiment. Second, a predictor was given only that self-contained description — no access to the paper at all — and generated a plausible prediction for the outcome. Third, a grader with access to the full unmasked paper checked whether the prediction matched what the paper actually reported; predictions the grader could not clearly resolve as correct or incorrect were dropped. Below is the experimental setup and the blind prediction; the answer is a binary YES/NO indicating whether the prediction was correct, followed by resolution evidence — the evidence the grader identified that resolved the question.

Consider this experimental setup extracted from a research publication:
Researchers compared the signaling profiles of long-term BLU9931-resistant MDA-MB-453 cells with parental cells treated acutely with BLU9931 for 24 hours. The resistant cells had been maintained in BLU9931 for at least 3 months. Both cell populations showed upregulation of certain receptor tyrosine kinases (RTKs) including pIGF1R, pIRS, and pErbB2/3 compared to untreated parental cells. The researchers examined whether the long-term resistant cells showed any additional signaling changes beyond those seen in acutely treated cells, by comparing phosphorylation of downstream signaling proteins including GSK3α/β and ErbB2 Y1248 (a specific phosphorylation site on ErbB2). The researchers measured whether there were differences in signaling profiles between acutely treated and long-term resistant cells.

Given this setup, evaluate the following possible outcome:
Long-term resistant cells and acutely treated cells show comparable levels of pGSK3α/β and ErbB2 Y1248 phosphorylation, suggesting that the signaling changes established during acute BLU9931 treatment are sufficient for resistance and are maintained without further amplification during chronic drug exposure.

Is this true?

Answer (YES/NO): NO